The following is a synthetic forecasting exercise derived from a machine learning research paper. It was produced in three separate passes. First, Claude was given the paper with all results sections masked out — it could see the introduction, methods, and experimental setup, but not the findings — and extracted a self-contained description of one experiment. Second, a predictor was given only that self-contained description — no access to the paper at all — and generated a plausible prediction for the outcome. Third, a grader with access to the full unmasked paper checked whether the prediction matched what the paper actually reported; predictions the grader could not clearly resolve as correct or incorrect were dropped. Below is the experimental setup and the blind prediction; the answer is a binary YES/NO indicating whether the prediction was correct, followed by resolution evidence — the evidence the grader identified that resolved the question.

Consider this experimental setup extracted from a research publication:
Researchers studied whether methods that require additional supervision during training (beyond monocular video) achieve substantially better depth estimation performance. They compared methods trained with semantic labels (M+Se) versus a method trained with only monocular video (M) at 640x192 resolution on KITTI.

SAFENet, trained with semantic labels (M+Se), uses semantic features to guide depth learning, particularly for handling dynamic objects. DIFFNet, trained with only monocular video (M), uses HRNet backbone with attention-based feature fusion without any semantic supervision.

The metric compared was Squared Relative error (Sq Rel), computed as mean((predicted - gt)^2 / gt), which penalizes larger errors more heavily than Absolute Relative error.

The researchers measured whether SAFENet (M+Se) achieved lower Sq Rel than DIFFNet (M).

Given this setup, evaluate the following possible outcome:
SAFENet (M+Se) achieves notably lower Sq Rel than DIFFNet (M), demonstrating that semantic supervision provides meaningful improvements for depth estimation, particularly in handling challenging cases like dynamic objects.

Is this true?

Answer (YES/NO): NO